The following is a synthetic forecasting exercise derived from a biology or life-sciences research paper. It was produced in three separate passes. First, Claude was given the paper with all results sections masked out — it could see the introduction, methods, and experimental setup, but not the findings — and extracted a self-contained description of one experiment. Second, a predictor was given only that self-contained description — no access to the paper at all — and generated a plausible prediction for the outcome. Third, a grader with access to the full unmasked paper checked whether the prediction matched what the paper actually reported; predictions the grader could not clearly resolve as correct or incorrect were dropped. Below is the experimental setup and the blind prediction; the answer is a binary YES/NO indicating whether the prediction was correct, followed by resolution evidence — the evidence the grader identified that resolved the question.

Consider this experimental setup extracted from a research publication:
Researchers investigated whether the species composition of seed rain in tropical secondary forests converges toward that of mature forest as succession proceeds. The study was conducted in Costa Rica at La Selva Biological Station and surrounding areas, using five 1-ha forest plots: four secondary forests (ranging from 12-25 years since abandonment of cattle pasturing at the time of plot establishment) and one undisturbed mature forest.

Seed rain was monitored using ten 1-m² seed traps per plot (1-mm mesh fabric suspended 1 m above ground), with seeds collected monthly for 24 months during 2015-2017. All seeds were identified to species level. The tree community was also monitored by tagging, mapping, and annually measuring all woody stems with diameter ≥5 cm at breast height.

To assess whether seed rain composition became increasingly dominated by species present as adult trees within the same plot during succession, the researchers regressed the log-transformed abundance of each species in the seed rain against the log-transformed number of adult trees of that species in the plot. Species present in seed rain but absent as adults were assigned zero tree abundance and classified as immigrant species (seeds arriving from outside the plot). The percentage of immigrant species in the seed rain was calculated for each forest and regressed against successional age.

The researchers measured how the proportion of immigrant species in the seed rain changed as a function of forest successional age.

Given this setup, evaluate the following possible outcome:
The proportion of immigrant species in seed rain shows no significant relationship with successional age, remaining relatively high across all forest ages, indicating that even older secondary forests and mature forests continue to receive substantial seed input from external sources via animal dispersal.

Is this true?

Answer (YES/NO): NO